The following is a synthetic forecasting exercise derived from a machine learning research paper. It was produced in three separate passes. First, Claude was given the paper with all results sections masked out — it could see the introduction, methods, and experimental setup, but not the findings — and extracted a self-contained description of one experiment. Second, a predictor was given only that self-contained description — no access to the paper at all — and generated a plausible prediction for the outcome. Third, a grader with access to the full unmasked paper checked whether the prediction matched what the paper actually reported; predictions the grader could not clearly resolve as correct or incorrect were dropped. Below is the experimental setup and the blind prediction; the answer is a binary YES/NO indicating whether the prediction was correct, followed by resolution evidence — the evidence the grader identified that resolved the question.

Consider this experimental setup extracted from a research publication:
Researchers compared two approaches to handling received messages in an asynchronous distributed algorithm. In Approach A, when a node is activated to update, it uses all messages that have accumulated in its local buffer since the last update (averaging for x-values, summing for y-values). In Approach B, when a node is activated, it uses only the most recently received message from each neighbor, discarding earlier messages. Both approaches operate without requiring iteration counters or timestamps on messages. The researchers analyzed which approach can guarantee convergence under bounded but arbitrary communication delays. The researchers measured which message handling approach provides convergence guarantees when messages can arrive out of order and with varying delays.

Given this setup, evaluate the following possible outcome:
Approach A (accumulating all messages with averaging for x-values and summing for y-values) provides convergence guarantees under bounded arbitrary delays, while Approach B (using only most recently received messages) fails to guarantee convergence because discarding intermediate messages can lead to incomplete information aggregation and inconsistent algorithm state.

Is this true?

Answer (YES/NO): YES